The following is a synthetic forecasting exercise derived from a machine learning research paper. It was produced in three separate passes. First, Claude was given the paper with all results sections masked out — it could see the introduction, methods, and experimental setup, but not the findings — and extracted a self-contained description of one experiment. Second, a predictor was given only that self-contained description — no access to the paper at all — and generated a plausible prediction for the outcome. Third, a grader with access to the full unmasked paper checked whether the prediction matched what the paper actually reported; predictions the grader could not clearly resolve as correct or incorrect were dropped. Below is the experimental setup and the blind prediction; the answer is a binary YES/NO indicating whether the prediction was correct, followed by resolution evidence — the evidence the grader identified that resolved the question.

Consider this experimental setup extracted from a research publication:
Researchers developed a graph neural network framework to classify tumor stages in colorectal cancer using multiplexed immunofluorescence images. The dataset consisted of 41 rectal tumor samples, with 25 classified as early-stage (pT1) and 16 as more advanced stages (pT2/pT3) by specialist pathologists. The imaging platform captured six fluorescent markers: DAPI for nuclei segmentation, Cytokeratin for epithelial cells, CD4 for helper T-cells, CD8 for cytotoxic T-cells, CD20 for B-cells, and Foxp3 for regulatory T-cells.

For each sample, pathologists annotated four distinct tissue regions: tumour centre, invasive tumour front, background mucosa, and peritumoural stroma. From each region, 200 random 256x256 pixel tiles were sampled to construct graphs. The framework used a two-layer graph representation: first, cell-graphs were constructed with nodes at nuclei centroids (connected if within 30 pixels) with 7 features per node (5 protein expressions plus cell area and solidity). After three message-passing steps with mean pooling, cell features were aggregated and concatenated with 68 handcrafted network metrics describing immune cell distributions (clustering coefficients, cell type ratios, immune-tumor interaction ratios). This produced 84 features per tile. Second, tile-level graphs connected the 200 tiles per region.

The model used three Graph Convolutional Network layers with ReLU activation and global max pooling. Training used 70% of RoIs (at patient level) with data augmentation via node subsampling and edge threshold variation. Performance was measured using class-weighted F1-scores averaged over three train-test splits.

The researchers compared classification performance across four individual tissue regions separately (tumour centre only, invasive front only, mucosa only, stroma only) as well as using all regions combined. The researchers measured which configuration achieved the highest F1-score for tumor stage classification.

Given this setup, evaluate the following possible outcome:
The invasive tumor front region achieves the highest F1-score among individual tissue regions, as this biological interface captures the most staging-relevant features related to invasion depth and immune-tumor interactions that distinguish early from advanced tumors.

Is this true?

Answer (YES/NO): YES